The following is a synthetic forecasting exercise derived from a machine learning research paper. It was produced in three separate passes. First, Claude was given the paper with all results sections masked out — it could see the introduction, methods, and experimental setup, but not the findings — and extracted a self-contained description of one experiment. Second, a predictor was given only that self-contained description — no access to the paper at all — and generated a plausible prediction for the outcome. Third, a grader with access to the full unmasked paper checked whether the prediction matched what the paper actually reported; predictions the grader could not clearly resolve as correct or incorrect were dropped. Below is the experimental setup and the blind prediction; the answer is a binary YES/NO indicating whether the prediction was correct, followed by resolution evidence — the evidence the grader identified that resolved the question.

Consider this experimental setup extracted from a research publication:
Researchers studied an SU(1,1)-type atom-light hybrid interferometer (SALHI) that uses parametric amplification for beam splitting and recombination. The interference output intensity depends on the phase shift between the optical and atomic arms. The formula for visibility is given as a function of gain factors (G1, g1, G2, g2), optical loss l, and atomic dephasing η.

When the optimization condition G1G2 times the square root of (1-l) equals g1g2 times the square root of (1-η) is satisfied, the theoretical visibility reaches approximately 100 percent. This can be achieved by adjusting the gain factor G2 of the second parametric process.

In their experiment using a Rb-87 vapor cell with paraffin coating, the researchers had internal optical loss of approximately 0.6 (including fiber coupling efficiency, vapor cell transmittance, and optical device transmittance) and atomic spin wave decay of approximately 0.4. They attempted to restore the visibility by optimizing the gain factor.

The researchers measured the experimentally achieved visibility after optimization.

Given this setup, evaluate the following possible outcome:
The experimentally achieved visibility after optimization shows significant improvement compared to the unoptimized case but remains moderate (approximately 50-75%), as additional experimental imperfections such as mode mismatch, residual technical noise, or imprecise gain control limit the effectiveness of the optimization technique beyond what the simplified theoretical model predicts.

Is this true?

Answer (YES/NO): NO